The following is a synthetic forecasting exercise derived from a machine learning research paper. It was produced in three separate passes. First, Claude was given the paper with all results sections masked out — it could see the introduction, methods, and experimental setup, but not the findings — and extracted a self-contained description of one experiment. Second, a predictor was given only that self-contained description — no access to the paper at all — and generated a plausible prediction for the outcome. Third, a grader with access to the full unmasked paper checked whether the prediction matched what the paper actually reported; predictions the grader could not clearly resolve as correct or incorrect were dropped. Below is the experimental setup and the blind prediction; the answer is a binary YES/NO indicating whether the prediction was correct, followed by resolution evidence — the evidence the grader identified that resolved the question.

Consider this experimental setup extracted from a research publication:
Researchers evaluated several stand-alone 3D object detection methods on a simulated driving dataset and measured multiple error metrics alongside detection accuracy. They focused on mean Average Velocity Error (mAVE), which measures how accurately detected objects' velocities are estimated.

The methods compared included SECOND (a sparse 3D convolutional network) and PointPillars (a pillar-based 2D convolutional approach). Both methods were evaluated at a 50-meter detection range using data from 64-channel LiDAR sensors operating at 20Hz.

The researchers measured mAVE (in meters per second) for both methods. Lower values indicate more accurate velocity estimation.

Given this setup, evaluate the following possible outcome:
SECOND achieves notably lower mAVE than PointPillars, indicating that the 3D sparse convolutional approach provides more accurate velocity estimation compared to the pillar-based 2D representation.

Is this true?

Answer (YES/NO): YES